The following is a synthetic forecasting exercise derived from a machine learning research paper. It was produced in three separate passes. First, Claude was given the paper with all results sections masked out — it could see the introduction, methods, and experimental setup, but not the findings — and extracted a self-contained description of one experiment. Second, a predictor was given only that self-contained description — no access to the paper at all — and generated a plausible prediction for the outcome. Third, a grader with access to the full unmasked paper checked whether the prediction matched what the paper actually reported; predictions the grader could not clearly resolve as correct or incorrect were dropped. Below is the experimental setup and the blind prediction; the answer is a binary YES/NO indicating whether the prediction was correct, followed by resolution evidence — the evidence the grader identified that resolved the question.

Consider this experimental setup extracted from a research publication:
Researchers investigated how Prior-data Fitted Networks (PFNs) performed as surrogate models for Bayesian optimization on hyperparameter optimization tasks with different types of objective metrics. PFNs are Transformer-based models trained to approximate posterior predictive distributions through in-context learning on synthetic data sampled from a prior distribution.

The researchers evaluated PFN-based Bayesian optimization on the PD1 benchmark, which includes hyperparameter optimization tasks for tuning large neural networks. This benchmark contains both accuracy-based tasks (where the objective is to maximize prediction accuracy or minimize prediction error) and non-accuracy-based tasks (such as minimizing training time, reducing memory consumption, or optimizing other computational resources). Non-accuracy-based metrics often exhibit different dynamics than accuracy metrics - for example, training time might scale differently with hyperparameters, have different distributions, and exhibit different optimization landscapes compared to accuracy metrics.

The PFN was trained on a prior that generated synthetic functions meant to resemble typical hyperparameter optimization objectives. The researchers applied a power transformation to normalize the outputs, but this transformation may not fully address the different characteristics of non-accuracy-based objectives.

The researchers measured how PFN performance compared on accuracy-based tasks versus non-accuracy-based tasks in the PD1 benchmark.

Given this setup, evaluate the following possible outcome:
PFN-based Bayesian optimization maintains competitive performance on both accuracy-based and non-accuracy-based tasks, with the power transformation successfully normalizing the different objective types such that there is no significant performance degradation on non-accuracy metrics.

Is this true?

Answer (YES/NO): NO